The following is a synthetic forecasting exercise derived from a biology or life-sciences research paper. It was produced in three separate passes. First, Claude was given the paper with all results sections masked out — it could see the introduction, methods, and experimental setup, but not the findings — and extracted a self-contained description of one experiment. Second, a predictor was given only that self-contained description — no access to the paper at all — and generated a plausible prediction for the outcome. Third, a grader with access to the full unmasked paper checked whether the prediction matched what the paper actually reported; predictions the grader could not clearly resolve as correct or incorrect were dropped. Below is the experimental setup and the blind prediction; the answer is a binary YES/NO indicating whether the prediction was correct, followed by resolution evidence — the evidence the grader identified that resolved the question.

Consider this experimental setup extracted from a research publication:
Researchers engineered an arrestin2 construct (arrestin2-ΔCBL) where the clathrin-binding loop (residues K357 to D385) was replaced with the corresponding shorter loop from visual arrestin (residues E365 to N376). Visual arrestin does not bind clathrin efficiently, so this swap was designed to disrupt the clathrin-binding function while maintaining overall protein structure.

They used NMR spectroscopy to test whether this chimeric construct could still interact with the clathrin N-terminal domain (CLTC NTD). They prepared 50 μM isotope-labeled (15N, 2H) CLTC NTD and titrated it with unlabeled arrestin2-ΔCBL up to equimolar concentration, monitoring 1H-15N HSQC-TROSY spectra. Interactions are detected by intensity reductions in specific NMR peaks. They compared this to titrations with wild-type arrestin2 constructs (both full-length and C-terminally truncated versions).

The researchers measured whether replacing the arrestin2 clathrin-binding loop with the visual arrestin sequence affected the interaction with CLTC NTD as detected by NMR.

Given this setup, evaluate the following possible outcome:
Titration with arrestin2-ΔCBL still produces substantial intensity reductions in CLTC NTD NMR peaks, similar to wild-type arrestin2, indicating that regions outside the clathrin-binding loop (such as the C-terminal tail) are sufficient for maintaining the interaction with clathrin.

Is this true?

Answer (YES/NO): NO